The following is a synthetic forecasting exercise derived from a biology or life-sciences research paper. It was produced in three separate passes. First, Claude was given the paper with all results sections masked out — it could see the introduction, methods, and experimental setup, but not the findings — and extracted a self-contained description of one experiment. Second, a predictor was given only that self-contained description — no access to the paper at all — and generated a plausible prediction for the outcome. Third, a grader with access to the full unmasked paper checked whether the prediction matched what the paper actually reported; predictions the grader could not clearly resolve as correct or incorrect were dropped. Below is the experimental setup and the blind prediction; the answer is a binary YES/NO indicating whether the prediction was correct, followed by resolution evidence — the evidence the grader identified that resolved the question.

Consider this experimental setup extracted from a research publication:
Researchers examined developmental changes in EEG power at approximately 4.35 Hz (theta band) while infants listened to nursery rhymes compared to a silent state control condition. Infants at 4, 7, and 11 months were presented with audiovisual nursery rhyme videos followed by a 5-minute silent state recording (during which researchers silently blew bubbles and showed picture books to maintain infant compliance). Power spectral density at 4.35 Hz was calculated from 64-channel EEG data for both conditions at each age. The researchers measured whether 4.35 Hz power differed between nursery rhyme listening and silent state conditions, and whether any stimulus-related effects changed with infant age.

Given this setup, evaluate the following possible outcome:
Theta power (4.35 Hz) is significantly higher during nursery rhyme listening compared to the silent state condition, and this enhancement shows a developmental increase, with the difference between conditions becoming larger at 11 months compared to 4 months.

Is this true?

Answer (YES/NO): YES